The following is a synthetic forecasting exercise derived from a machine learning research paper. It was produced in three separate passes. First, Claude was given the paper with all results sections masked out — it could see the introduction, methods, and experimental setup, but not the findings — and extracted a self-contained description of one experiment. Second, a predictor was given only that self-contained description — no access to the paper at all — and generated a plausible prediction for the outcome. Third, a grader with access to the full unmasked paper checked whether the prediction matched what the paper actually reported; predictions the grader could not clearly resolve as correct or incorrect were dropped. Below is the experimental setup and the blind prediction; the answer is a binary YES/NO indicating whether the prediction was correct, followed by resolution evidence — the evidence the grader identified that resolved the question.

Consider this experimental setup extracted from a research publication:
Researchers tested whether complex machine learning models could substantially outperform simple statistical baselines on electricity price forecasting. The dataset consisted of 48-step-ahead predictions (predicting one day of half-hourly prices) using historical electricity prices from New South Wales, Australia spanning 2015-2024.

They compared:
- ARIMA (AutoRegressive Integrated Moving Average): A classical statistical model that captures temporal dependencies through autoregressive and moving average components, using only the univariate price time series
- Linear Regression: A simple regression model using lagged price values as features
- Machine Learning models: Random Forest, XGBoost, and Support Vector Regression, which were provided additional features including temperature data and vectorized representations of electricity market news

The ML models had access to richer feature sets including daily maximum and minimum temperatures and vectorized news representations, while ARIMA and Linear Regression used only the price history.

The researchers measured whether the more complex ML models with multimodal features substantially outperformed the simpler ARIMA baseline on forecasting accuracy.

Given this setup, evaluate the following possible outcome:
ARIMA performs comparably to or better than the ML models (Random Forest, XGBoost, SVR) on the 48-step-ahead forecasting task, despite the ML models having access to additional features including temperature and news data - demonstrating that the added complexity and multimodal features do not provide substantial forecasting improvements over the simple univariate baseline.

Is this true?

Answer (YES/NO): YES